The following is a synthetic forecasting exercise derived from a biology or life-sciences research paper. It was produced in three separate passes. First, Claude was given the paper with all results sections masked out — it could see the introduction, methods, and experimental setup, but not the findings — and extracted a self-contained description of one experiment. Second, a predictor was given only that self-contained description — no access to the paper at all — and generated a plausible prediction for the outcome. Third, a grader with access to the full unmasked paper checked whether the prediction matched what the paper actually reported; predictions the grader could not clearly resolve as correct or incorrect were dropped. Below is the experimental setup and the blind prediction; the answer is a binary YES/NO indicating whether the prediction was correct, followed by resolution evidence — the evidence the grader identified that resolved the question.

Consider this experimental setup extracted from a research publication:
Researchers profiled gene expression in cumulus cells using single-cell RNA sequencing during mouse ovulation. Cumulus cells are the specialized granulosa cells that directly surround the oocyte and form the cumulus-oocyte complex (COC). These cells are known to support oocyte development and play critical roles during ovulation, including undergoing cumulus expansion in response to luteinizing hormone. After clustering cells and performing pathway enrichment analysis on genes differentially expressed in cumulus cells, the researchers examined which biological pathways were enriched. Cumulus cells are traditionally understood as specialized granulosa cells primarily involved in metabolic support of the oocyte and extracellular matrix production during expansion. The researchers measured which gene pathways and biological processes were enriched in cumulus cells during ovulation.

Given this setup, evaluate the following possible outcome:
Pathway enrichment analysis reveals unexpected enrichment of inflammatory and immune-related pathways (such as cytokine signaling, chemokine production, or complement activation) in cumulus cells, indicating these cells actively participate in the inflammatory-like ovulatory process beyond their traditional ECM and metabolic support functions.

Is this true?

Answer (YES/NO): NO